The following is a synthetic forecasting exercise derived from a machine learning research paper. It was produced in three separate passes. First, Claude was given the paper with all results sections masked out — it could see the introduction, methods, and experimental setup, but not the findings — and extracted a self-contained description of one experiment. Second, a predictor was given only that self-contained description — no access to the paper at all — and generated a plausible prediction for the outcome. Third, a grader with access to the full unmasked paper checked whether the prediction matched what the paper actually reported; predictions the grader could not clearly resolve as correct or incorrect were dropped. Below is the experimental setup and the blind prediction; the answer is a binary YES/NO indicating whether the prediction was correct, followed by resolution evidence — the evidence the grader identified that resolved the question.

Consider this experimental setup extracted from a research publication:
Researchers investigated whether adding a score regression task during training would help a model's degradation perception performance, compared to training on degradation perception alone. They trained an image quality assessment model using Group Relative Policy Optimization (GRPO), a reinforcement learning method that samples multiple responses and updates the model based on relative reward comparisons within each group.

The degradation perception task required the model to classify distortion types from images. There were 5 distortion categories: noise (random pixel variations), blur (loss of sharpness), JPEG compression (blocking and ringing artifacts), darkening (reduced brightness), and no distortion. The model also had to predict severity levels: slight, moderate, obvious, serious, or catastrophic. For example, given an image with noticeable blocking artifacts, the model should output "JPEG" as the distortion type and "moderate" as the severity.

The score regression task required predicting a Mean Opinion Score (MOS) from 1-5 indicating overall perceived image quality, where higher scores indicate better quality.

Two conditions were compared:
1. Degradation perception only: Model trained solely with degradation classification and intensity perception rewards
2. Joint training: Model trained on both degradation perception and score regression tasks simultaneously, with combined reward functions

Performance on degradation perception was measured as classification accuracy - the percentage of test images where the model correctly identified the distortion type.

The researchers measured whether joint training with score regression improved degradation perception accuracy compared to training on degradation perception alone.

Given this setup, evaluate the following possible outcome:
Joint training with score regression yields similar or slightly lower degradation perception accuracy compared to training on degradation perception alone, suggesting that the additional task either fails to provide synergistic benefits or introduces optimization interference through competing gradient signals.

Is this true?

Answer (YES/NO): NO